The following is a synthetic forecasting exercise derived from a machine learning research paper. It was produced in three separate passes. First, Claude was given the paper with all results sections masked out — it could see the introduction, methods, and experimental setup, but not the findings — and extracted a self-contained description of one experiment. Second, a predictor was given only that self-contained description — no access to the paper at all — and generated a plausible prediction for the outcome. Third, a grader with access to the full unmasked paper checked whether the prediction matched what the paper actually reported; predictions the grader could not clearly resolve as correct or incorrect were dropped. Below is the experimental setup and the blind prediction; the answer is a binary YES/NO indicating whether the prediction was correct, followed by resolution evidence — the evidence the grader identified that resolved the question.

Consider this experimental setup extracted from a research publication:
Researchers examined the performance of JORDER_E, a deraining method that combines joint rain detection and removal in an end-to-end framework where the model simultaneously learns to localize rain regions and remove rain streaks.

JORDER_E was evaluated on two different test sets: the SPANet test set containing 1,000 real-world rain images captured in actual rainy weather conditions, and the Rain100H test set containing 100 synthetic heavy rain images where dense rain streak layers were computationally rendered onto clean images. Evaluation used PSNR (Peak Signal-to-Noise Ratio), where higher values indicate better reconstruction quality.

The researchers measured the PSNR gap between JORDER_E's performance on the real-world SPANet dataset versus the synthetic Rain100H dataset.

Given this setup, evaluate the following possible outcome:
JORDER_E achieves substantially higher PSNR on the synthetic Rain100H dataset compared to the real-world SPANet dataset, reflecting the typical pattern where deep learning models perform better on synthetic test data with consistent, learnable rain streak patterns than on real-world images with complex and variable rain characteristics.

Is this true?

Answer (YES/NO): NO